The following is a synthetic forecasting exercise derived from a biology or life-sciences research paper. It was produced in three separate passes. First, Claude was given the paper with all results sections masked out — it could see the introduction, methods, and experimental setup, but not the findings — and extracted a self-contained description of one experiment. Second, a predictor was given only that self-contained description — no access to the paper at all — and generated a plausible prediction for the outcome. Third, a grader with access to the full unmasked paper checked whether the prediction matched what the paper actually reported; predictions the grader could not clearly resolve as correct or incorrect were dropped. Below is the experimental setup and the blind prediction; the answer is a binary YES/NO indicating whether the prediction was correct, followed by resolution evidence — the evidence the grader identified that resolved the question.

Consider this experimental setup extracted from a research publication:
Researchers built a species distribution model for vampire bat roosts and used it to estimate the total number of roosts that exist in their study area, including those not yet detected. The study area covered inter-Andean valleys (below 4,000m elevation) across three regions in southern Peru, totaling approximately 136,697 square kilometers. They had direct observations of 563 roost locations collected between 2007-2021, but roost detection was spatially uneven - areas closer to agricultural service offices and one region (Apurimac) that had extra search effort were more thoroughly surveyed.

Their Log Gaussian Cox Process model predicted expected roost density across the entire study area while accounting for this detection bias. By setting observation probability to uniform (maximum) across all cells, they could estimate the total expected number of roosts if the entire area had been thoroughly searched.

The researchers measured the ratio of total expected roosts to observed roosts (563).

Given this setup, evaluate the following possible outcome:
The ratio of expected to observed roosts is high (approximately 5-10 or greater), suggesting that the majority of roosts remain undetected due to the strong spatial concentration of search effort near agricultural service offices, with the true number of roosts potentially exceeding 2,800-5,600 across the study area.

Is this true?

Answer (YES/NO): NO